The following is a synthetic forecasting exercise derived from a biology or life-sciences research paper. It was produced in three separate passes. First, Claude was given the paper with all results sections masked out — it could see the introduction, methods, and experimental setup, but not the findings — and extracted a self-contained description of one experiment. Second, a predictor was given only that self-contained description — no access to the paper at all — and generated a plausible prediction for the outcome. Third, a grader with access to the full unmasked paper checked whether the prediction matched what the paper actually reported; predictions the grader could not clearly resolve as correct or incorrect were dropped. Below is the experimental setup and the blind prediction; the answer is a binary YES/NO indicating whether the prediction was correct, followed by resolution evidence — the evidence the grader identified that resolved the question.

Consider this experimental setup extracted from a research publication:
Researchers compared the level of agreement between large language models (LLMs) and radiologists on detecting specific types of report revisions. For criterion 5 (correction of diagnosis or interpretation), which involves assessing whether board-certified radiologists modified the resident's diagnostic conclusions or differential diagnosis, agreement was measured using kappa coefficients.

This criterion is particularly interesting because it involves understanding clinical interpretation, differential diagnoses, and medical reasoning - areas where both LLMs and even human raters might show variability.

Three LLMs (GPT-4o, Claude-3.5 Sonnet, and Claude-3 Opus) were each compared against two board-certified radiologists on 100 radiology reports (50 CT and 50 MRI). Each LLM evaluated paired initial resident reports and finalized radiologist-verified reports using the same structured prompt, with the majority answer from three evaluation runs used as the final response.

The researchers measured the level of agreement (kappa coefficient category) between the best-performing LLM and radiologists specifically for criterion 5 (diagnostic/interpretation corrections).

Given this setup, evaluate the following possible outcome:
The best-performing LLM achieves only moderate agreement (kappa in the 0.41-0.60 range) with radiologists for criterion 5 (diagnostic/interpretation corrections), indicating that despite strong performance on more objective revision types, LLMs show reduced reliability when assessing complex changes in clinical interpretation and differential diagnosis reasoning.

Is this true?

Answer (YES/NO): NO